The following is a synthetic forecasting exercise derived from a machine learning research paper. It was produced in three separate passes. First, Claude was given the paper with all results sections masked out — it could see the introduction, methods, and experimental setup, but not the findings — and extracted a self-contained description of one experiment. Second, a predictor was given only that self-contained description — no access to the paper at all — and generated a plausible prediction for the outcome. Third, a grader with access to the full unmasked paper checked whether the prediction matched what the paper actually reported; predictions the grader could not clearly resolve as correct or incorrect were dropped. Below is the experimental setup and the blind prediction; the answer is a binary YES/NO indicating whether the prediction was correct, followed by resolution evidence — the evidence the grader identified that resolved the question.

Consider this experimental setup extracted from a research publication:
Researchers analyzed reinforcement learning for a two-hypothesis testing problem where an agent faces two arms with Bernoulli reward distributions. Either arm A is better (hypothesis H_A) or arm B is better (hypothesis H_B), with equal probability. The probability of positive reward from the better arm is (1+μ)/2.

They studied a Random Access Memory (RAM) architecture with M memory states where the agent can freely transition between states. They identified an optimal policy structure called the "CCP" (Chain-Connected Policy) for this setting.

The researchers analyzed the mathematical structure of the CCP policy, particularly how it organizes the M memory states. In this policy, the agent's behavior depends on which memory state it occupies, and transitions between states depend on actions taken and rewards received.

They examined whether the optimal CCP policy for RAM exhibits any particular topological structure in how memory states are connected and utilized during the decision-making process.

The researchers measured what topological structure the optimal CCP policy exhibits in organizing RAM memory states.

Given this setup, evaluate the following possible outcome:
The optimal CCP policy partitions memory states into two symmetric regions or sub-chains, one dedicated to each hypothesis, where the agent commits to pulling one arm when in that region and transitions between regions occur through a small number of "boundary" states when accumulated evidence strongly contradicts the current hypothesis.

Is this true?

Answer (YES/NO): YES